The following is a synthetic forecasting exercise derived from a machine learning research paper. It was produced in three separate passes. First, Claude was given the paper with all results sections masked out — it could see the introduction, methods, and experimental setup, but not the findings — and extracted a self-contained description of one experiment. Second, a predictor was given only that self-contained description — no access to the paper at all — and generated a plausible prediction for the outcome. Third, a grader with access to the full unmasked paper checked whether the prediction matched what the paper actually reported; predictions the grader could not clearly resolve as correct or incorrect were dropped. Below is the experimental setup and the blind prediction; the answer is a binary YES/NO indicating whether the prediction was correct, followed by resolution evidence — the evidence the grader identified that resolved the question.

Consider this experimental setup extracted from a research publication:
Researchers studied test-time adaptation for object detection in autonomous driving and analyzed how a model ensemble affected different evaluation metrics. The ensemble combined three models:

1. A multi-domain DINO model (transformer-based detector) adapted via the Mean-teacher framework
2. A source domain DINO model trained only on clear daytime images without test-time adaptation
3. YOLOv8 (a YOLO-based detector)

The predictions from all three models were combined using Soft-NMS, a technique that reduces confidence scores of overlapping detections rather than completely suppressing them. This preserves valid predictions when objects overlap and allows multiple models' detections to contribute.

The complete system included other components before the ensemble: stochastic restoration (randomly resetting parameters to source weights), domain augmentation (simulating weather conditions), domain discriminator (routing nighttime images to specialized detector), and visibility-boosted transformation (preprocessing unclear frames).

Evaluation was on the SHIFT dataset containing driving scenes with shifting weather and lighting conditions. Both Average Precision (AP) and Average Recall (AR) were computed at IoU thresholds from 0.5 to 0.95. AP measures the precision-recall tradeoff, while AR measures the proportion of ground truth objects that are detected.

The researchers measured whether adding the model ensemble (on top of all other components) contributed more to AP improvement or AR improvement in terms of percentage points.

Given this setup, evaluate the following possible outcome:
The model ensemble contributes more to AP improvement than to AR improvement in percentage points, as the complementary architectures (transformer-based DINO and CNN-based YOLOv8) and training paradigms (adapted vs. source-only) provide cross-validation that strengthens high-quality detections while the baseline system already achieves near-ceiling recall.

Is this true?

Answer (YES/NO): NO